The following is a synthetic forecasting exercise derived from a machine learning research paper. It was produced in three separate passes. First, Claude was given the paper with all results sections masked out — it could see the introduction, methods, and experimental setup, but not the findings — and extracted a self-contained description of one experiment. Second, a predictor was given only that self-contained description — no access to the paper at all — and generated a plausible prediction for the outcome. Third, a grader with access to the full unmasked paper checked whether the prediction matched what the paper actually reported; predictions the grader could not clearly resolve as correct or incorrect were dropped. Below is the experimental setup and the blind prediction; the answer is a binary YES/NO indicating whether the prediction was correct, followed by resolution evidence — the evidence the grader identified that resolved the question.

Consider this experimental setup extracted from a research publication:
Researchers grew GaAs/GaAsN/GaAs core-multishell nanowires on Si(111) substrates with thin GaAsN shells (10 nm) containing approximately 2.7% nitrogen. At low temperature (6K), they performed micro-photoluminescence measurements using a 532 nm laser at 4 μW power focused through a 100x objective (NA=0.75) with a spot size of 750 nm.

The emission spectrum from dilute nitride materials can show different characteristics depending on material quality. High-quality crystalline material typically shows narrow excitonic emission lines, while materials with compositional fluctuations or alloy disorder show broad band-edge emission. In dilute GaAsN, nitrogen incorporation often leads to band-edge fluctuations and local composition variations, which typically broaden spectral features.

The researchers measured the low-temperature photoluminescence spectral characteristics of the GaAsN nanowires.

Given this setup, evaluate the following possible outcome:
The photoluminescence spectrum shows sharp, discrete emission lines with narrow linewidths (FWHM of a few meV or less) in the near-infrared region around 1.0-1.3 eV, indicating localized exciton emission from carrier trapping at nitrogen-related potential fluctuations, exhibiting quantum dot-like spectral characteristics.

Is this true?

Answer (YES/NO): YES